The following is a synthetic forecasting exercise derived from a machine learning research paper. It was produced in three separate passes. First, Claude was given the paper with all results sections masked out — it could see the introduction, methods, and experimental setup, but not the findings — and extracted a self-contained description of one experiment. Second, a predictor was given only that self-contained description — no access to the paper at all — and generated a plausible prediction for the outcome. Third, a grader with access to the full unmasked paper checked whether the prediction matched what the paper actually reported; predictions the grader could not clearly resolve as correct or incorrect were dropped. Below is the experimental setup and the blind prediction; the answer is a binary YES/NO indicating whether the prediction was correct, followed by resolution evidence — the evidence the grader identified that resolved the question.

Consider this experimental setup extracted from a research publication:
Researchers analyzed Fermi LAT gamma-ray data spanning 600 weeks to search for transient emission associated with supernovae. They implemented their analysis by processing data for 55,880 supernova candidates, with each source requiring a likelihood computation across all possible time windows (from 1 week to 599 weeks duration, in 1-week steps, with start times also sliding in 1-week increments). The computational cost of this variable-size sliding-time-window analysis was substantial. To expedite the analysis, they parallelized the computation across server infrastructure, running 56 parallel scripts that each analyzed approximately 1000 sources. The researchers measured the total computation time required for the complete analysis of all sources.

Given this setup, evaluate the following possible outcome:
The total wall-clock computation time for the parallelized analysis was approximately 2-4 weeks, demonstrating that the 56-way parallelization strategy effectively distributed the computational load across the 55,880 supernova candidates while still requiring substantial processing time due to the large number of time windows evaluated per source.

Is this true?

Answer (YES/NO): NO